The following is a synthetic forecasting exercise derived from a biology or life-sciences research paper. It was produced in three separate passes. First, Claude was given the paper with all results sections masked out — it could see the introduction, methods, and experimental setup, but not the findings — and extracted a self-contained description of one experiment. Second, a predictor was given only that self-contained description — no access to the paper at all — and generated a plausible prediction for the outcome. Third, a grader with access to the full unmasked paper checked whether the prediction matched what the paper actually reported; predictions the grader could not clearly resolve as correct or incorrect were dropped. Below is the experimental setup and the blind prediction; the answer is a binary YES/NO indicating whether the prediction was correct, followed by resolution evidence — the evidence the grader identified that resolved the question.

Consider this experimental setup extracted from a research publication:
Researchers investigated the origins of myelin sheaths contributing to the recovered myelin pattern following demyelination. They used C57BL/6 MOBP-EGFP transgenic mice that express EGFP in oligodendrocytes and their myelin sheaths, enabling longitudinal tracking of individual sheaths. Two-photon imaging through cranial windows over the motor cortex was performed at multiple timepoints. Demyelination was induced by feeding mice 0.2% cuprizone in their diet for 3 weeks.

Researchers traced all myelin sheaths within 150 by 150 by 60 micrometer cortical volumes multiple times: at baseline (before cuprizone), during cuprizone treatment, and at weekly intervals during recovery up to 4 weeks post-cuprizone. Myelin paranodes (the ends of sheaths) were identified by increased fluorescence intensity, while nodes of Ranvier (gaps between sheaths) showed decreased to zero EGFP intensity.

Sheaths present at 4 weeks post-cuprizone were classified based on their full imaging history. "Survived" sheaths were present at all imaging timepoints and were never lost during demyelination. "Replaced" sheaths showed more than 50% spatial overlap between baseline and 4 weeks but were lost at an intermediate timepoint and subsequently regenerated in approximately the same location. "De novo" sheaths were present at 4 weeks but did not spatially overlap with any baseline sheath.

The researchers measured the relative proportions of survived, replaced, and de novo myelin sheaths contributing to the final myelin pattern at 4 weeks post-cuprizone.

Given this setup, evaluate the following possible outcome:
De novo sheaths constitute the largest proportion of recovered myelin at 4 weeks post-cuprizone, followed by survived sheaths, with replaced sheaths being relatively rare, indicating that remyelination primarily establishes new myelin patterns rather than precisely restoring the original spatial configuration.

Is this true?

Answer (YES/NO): NO